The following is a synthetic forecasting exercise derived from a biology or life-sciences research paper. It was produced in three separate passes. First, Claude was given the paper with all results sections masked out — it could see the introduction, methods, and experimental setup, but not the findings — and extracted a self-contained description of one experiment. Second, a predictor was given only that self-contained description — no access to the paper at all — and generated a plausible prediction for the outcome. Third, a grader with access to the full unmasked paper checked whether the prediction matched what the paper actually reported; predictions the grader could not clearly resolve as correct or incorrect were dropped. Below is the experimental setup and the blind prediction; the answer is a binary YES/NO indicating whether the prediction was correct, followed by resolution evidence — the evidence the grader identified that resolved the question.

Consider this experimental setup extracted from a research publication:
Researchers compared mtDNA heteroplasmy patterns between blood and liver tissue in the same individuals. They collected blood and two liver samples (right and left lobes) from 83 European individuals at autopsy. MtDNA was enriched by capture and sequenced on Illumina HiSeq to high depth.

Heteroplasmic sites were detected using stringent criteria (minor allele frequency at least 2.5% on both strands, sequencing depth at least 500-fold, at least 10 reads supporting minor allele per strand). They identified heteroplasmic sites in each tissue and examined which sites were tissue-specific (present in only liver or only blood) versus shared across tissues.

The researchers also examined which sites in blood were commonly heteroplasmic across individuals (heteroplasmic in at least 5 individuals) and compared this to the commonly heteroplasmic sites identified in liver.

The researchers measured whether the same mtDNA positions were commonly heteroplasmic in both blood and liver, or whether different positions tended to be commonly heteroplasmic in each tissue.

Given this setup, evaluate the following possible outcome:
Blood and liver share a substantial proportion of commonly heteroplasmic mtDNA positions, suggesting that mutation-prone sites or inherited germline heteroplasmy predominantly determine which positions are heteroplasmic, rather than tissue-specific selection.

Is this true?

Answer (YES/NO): NO